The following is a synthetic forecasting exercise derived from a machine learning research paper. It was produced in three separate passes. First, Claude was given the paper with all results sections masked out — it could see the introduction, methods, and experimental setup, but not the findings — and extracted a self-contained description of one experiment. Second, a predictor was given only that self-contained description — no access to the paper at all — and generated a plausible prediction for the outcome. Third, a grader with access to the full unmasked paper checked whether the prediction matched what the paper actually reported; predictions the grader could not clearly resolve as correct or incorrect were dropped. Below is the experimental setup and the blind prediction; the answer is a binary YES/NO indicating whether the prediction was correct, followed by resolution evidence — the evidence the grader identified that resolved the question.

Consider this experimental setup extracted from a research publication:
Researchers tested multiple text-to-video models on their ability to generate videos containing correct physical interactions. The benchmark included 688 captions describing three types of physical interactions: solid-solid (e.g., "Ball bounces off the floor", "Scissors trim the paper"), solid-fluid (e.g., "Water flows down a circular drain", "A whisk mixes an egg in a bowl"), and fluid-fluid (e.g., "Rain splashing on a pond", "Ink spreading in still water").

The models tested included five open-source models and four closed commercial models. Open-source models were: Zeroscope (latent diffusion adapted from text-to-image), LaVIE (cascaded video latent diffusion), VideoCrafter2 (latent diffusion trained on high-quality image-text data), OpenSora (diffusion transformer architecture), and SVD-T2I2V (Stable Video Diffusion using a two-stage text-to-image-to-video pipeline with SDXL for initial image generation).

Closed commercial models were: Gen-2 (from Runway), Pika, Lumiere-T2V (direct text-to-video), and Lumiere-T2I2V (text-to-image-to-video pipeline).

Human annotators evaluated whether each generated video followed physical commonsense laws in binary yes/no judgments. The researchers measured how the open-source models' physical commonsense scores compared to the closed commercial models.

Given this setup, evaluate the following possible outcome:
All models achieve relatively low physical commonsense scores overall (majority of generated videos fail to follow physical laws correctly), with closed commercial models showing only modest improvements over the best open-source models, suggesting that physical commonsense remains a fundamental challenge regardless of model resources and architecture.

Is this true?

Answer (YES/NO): YES